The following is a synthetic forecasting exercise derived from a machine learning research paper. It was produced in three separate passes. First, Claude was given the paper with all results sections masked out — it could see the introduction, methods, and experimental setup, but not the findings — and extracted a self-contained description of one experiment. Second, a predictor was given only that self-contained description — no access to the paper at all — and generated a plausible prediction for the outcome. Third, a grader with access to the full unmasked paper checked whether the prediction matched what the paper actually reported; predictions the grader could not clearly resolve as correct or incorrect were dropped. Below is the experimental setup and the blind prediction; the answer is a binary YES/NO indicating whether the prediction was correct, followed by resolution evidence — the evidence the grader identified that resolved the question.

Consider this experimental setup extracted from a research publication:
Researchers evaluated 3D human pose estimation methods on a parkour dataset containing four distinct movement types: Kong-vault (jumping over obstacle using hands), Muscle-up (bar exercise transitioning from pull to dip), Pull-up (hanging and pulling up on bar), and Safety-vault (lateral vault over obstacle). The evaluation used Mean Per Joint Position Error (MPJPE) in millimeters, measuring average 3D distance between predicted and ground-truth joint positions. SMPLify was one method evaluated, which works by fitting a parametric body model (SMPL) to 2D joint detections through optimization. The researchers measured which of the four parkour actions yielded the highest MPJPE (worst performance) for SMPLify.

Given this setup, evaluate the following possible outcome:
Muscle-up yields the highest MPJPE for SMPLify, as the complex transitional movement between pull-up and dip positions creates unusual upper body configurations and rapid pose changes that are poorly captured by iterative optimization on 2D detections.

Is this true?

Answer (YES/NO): NO